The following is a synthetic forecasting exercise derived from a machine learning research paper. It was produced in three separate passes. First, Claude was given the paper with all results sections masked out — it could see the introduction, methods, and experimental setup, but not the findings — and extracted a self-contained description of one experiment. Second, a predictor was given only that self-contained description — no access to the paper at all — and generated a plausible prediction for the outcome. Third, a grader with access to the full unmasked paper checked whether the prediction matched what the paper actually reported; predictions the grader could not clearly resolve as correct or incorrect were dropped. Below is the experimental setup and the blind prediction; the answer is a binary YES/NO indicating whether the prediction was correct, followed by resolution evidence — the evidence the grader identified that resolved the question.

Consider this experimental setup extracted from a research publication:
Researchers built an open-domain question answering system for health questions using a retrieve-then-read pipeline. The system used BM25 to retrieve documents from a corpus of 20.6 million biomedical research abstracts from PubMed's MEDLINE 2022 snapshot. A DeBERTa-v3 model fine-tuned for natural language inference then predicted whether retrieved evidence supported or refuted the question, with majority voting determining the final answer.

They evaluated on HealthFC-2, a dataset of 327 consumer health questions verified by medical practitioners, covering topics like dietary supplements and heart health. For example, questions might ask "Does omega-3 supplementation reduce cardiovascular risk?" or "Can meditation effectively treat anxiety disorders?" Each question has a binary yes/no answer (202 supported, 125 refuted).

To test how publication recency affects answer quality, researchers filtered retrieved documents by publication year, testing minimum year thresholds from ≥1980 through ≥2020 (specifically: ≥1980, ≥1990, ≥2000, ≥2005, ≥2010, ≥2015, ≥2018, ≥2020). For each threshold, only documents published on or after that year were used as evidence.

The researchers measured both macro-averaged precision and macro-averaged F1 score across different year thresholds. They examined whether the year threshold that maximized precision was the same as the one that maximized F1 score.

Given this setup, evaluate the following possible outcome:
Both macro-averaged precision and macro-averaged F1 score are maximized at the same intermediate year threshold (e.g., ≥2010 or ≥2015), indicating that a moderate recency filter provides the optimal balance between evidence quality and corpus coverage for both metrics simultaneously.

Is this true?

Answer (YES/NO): NO